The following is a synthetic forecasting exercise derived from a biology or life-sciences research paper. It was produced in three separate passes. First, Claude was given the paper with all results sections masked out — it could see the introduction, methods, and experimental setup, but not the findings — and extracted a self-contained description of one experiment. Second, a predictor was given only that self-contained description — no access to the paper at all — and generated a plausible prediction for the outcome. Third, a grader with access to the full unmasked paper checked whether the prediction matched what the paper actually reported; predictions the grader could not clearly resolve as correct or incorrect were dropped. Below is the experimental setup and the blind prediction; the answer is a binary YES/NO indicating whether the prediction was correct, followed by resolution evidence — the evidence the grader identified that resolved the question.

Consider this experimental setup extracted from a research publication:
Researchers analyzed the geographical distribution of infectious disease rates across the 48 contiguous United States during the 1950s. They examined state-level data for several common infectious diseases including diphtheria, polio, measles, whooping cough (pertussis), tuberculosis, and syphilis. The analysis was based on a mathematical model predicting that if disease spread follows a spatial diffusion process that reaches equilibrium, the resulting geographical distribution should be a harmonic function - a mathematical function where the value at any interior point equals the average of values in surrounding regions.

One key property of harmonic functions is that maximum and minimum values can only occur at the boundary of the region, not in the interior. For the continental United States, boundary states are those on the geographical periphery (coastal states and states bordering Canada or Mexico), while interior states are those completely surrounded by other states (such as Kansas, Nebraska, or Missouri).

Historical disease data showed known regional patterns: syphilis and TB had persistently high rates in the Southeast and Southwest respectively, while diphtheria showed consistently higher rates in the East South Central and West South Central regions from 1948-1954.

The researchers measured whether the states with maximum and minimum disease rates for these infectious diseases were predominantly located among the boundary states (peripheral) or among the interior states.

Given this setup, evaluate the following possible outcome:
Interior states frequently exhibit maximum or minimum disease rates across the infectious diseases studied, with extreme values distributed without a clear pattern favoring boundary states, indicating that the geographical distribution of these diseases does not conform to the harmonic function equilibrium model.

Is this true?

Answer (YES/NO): NO